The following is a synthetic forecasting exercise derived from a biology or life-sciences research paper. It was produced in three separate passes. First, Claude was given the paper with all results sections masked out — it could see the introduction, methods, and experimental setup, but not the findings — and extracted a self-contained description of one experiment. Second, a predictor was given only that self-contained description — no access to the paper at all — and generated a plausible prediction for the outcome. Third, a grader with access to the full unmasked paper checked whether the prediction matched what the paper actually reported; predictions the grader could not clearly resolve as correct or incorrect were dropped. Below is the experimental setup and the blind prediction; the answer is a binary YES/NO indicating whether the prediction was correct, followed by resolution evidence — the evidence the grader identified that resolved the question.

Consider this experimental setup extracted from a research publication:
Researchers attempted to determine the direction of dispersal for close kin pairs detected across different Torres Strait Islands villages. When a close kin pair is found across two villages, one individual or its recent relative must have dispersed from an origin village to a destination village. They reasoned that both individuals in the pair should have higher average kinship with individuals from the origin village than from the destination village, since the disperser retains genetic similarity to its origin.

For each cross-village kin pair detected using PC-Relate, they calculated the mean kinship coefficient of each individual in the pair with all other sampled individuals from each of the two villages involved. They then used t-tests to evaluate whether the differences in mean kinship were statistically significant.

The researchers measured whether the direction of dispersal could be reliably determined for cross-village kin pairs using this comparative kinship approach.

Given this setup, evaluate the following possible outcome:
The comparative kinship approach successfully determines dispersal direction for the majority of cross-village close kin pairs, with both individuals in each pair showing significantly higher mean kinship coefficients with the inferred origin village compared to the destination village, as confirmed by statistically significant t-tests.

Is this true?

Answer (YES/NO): YES